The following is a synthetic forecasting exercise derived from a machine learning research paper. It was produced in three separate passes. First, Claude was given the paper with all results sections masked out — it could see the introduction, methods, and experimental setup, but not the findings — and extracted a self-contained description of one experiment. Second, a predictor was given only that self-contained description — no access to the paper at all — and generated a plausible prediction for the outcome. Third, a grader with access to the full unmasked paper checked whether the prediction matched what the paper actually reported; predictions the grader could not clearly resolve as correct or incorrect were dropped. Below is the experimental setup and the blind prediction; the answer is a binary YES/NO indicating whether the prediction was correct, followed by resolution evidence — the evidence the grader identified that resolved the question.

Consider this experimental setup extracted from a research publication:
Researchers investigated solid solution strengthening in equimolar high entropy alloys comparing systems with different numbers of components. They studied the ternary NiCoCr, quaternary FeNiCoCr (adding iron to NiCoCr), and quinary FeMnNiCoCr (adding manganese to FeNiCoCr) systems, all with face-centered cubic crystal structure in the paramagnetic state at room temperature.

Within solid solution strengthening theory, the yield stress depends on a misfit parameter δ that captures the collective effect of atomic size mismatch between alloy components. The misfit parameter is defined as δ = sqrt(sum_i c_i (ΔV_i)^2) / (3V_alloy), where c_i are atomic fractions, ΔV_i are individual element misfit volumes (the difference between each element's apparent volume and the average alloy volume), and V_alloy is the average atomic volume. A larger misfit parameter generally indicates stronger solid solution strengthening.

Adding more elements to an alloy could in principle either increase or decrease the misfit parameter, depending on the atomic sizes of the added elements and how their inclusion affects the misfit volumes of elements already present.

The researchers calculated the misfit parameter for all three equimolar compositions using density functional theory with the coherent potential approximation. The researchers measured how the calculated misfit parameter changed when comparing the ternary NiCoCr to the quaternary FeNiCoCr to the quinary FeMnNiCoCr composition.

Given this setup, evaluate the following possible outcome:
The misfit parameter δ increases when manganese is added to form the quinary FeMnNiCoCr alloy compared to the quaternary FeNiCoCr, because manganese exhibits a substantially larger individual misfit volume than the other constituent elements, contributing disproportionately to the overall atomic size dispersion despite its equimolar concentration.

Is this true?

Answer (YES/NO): NO